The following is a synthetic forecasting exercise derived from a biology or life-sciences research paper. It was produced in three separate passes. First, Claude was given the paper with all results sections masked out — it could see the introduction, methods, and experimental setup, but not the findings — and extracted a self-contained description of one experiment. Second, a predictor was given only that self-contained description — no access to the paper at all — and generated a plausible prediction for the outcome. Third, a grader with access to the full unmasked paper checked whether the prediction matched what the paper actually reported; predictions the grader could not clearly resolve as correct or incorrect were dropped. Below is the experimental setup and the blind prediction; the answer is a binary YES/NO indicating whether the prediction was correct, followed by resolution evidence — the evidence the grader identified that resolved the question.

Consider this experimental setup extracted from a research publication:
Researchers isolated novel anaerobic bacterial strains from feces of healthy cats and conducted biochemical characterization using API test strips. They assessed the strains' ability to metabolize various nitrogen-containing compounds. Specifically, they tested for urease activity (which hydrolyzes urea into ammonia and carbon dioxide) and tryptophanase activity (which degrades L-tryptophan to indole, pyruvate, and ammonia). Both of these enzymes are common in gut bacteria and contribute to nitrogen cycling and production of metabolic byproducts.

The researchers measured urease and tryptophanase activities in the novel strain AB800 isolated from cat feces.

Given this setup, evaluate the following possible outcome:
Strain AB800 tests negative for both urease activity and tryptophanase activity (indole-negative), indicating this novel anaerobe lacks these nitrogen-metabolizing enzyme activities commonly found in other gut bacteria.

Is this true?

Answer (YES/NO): YES